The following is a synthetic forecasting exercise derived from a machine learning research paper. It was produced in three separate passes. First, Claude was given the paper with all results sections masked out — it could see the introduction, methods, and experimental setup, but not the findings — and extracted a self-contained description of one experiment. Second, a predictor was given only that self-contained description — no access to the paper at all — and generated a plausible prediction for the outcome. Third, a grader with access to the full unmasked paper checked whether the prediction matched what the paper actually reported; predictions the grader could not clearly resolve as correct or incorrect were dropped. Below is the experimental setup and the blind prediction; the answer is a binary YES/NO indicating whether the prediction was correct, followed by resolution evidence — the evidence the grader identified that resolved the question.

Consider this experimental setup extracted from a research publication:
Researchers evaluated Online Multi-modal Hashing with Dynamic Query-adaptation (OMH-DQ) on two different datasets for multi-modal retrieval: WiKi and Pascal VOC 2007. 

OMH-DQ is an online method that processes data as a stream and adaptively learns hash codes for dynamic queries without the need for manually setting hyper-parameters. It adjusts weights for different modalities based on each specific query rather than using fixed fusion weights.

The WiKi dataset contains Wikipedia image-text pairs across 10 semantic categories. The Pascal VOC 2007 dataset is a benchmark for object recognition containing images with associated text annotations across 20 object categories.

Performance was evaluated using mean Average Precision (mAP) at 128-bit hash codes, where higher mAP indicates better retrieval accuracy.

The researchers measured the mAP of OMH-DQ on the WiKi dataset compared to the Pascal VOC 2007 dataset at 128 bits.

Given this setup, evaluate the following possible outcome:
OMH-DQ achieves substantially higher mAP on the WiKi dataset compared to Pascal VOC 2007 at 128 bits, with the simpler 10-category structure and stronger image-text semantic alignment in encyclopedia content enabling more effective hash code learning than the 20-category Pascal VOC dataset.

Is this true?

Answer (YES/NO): NO